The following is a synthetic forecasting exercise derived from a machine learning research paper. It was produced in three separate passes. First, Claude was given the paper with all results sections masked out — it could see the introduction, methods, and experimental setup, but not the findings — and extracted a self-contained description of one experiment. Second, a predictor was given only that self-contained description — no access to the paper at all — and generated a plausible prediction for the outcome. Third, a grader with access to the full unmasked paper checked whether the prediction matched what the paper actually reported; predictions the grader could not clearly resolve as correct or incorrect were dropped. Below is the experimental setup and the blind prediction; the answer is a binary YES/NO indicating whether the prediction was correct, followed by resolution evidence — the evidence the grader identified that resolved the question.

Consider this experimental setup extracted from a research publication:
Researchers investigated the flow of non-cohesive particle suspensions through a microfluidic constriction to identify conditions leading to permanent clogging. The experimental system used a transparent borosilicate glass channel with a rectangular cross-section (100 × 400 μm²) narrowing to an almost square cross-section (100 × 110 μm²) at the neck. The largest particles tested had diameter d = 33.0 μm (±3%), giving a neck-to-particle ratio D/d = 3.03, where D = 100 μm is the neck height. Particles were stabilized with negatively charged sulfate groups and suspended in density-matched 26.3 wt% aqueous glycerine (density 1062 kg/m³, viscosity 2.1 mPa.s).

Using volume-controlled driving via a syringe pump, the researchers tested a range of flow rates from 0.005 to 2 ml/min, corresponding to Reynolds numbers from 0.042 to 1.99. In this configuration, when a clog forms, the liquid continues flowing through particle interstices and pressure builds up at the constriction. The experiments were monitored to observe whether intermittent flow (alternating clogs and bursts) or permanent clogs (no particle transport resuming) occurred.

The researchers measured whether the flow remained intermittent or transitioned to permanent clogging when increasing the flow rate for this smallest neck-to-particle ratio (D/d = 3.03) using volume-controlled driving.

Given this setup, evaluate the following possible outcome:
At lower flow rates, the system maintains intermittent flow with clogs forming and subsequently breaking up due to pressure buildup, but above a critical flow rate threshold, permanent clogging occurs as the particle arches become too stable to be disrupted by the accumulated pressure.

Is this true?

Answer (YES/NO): YES